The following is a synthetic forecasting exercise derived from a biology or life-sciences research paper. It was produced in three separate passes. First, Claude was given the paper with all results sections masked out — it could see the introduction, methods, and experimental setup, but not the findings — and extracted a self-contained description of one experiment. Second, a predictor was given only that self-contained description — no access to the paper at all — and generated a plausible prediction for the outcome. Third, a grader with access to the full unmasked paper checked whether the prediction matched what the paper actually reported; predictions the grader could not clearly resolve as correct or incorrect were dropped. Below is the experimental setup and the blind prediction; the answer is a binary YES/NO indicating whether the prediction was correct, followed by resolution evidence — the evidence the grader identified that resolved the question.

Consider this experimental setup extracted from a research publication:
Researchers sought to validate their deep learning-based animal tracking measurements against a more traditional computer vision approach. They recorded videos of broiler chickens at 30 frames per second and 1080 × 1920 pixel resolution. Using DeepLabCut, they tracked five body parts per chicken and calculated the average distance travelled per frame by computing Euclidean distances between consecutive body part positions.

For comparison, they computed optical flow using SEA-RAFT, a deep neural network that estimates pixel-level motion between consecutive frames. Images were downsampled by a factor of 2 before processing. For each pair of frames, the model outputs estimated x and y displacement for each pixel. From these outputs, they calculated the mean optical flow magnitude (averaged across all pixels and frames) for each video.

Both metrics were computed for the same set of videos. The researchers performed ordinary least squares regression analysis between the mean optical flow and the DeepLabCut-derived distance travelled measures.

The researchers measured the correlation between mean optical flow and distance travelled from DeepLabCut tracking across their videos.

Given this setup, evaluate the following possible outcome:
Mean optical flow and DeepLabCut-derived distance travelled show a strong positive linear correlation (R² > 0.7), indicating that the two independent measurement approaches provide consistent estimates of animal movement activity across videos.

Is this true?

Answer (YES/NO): NO